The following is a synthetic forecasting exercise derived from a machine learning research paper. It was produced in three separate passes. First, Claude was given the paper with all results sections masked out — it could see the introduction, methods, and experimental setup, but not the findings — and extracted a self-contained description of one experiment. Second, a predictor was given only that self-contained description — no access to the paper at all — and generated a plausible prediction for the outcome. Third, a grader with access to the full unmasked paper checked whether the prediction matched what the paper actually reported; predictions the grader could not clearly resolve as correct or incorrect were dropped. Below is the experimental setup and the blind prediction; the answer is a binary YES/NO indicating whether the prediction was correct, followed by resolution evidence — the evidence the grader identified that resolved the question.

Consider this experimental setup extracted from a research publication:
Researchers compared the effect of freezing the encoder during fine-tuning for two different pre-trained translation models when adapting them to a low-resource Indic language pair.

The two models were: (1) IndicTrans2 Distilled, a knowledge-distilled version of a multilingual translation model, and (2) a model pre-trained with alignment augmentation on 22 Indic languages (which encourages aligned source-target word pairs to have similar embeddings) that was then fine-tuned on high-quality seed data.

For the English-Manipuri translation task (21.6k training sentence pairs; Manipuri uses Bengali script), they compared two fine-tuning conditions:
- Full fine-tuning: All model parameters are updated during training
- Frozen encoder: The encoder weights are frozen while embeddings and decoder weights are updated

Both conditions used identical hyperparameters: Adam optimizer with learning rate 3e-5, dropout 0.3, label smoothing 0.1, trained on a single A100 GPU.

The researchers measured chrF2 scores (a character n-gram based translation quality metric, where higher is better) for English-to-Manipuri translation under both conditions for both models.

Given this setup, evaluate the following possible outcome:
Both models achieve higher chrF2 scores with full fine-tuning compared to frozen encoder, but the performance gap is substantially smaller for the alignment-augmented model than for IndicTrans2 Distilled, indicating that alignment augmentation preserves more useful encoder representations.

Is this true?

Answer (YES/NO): NO